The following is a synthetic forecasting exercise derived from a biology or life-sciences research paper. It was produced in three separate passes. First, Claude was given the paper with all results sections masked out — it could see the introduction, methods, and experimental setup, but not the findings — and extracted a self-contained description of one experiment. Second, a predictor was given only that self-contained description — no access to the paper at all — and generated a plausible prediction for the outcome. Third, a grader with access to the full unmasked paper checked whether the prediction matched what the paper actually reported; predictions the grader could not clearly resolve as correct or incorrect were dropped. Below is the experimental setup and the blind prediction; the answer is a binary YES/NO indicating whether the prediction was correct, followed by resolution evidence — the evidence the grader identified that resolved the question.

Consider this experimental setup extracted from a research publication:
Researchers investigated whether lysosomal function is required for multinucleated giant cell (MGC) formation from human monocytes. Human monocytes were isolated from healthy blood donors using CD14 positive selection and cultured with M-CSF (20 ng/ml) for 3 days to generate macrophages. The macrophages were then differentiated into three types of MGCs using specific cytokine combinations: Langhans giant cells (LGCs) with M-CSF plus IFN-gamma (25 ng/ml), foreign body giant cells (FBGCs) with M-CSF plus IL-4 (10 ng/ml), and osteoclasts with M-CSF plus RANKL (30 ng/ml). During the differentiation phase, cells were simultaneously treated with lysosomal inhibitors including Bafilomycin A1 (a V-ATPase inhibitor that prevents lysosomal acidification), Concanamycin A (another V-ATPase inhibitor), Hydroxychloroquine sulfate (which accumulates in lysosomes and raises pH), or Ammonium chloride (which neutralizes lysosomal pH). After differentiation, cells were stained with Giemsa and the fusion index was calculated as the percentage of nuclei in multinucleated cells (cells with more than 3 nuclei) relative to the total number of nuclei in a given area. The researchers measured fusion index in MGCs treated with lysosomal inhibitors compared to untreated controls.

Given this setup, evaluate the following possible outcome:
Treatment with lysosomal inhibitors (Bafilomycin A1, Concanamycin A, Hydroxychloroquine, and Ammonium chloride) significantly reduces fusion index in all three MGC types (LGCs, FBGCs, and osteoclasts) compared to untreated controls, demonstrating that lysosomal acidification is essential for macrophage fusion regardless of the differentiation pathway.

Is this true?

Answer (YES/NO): YES